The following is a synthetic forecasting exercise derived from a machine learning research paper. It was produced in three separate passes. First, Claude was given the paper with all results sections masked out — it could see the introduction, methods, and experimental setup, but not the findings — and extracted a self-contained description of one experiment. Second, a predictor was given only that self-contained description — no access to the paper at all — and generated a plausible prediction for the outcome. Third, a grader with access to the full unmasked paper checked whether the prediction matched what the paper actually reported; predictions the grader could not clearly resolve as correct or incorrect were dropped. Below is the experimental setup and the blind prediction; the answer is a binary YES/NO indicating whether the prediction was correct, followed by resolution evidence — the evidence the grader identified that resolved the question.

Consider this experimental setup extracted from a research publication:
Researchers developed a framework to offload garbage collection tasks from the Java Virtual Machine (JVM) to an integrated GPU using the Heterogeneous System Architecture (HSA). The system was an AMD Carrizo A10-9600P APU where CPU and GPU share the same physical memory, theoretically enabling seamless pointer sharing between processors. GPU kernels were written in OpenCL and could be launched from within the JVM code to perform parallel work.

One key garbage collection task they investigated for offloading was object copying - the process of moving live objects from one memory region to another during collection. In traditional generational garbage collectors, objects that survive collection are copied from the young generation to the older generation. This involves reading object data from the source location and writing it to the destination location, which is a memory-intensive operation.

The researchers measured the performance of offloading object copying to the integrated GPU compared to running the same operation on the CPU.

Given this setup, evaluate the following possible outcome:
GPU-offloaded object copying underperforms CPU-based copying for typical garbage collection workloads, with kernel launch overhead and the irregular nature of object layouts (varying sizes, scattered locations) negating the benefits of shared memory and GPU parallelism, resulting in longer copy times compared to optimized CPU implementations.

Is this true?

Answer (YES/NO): NO